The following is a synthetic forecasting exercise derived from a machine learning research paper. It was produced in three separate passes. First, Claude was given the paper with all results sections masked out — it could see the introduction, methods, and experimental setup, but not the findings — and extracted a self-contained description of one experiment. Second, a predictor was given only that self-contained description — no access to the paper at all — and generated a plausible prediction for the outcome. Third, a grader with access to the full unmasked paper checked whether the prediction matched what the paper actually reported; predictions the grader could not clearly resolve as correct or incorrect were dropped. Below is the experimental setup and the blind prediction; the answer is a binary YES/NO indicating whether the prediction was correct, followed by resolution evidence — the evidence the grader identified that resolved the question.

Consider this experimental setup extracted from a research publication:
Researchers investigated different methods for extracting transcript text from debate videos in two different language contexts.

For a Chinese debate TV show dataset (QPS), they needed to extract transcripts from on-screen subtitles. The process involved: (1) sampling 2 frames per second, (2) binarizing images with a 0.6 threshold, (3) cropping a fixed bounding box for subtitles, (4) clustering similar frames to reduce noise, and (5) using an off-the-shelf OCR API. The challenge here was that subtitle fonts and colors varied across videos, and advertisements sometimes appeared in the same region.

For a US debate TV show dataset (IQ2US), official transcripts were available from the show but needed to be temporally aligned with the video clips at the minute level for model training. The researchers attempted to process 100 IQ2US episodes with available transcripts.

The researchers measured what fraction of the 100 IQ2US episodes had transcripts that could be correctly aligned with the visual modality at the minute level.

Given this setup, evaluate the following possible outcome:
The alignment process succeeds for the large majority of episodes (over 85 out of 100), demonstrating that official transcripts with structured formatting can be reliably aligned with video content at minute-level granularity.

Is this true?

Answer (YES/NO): NO